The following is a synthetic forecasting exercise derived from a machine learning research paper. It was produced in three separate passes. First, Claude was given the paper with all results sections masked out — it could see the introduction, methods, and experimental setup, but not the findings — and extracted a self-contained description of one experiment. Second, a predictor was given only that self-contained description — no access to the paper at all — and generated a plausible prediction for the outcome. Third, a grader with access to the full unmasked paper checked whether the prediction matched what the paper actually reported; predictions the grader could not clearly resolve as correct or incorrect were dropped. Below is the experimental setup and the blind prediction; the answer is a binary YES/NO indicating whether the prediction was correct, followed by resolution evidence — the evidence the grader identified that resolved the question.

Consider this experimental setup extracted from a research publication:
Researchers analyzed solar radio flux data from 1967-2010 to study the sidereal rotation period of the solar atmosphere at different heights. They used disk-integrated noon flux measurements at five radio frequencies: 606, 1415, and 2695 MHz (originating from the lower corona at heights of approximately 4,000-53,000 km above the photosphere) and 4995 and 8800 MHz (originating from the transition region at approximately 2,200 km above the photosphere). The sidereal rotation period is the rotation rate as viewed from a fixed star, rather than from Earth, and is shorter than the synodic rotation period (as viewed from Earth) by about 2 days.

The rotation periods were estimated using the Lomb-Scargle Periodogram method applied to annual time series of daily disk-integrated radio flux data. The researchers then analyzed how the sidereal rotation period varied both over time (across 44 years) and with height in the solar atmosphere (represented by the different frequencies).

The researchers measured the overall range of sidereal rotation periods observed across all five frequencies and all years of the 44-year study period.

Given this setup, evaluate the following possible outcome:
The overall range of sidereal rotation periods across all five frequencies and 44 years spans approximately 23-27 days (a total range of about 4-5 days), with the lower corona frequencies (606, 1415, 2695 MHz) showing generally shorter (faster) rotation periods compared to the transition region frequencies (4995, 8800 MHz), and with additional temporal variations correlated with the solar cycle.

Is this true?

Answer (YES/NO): NO